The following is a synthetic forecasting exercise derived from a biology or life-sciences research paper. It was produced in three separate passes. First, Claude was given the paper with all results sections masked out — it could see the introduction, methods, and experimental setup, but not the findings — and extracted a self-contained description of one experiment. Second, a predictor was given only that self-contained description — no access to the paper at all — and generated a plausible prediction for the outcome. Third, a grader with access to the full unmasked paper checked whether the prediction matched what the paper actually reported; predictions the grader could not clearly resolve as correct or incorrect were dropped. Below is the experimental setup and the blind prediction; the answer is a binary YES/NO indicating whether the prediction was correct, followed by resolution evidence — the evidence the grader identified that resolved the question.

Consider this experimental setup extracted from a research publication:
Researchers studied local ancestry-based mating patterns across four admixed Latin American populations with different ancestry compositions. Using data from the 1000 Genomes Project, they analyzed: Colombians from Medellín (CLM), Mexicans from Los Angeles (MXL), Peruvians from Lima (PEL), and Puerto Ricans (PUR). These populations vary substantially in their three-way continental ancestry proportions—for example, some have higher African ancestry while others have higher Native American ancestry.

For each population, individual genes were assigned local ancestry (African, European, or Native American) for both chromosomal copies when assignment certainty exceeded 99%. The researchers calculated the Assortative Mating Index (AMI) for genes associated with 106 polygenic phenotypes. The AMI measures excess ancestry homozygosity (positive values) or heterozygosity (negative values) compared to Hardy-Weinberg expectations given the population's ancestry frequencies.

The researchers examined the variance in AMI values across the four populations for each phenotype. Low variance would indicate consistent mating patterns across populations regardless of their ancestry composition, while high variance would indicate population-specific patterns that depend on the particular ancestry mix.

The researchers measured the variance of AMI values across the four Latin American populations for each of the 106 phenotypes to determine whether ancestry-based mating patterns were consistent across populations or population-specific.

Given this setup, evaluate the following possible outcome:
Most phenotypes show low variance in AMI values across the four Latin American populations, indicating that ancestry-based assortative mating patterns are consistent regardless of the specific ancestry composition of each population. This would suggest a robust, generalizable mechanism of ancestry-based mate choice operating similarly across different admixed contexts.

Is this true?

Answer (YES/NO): NO